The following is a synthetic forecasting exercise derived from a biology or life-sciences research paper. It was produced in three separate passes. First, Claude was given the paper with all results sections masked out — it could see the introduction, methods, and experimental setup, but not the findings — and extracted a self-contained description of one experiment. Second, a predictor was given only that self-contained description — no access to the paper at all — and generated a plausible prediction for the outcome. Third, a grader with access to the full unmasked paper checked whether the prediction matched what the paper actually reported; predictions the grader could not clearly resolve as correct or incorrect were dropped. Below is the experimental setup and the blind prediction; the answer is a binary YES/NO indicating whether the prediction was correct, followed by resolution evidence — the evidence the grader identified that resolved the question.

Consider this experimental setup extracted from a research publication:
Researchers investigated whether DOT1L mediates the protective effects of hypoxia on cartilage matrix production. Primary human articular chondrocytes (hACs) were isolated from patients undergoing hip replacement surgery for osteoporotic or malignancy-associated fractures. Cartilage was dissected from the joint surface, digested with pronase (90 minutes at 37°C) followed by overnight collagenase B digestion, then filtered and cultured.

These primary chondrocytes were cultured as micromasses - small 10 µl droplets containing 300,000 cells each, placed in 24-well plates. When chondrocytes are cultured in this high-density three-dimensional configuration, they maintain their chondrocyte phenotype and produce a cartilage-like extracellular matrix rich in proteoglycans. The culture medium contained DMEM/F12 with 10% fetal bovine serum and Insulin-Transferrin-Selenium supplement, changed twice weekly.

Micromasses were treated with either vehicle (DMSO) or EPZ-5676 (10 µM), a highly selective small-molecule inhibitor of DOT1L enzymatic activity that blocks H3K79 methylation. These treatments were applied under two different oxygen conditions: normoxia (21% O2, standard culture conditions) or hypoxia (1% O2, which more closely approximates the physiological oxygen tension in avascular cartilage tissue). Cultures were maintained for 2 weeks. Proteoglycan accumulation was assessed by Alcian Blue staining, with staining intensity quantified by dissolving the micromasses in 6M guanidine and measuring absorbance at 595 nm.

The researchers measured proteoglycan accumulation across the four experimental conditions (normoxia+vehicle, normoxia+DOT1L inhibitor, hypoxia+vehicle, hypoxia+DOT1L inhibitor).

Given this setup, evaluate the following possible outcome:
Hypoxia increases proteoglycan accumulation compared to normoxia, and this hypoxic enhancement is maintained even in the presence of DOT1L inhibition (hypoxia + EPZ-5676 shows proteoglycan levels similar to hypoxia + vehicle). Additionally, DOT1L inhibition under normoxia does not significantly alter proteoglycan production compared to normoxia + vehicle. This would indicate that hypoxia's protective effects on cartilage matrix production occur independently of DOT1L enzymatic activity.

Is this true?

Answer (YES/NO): NO